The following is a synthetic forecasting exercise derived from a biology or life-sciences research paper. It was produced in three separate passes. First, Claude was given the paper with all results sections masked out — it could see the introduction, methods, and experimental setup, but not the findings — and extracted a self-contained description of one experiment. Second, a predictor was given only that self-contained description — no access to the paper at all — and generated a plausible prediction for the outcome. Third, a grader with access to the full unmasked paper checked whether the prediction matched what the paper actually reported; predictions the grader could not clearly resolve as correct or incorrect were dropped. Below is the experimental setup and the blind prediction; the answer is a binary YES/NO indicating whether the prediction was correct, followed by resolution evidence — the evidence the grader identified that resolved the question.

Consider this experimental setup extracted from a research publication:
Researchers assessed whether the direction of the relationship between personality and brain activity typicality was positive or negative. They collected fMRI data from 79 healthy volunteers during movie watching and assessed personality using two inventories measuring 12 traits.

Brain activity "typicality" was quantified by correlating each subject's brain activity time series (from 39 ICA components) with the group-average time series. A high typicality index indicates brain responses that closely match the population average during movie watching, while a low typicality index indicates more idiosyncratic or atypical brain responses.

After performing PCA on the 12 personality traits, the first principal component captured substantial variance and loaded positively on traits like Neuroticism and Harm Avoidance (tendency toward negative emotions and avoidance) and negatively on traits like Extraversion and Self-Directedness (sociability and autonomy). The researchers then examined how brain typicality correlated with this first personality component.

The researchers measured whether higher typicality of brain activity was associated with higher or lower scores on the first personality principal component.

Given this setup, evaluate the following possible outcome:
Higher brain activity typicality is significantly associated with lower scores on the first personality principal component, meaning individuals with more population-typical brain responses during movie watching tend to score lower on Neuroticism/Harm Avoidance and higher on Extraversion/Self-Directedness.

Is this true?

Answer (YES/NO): NO